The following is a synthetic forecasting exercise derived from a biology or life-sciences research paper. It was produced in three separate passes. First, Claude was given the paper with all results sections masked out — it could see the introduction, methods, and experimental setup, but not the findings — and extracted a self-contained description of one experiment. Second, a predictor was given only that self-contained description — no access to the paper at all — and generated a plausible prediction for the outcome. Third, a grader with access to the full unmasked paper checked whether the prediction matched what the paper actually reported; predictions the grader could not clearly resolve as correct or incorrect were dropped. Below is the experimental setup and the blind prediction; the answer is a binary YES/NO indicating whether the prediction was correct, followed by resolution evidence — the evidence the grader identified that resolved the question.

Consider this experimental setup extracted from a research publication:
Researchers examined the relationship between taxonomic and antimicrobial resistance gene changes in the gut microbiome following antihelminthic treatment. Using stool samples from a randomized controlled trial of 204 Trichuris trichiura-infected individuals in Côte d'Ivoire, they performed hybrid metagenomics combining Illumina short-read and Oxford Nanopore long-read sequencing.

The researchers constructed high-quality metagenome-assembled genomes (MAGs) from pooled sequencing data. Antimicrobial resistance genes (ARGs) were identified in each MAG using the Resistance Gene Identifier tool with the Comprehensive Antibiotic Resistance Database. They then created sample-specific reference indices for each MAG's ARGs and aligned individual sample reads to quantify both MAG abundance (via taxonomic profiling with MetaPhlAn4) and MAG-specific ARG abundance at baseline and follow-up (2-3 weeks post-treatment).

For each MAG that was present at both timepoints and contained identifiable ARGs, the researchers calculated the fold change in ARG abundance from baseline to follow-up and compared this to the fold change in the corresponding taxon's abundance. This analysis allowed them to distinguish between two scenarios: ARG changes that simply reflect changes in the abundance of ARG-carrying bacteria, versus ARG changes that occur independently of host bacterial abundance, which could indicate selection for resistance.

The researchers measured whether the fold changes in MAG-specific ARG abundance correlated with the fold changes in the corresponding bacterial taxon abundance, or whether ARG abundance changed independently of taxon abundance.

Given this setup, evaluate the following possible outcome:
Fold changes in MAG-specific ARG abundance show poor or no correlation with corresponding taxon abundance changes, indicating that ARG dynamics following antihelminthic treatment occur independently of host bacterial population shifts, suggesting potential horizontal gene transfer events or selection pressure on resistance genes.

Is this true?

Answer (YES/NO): NO